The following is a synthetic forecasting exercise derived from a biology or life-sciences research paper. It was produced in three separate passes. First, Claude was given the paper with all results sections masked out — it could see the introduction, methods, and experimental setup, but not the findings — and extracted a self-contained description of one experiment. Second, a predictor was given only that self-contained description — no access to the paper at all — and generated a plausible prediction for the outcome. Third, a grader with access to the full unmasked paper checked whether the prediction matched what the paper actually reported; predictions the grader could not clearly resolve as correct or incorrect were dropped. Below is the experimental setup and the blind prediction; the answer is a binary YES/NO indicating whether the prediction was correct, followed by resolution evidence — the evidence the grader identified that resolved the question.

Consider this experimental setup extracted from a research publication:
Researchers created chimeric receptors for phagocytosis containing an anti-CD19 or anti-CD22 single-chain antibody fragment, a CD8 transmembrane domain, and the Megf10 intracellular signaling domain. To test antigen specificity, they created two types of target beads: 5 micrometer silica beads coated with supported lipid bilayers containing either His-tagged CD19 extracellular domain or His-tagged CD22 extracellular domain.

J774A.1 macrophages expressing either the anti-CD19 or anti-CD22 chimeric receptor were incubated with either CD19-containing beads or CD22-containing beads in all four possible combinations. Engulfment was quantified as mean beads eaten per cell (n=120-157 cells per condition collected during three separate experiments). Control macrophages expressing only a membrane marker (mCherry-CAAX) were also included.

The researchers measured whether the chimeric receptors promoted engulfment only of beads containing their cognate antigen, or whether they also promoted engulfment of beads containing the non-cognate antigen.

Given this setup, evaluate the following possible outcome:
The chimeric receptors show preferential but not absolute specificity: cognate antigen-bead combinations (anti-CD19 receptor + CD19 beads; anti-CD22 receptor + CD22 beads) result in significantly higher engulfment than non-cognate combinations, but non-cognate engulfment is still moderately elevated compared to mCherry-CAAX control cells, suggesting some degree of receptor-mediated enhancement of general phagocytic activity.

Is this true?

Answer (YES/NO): NO